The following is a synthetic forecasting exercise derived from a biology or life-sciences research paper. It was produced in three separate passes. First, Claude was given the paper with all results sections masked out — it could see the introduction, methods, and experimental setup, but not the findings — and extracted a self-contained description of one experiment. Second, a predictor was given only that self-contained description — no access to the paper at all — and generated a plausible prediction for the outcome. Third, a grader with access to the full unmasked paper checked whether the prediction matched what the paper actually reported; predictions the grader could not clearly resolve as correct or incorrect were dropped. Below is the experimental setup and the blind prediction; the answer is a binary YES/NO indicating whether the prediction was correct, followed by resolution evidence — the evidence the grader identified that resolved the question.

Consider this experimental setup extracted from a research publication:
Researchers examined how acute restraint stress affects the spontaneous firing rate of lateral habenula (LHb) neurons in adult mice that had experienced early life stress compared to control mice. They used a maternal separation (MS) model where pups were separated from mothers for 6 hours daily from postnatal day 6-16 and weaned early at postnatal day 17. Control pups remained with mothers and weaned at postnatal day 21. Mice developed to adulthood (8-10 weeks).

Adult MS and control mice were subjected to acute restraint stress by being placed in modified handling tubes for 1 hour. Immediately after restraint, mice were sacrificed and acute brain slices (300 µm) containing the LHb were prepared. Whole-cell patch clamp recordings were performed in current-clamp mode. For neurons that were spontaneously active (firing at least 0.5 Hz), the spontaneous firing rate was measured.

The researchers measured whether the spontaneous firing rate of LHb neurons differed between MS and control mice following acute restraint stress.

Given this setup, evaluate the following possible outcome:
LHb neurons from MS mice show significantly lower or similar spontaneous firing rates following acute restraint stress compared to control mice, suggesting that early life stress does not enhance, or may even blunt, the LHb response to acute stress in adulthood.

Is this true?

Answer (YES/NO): NO